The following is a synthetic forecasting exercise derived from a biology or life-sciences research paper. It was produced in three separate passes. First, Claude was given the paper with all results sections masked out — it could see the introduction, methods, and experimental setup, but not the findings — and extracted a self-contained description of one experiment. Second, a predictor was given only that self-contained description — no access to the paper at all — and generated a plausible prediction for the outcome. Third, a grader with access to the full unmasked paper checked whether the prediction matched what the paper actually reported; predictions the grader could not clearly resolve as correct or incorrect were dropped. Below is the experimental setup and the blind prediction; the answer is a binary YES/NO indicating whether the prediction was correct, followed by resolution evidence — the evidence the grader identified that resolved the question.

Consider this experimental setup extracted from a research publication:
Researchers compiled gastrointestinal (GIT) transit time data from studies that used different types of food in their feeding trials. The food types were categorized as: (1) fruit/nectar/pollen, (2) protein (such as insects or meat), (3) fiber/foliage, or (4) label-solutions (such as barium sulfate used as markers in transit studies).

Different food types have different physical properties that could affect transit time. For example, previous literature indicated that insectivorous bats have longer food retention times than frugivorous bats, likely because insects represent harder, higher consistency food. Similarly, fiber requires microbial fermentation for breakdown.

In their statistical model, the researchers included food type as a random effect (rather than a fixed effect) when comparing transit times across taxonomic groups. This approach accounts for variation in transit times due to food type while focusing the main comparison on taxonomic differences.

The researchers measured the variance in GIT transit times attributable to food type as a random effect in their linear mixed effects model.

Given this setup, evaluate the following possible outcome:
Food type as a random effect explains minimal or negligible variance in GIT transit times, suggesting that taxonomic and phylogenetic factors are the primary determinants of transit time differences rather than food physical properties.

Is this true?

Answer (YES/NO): NO